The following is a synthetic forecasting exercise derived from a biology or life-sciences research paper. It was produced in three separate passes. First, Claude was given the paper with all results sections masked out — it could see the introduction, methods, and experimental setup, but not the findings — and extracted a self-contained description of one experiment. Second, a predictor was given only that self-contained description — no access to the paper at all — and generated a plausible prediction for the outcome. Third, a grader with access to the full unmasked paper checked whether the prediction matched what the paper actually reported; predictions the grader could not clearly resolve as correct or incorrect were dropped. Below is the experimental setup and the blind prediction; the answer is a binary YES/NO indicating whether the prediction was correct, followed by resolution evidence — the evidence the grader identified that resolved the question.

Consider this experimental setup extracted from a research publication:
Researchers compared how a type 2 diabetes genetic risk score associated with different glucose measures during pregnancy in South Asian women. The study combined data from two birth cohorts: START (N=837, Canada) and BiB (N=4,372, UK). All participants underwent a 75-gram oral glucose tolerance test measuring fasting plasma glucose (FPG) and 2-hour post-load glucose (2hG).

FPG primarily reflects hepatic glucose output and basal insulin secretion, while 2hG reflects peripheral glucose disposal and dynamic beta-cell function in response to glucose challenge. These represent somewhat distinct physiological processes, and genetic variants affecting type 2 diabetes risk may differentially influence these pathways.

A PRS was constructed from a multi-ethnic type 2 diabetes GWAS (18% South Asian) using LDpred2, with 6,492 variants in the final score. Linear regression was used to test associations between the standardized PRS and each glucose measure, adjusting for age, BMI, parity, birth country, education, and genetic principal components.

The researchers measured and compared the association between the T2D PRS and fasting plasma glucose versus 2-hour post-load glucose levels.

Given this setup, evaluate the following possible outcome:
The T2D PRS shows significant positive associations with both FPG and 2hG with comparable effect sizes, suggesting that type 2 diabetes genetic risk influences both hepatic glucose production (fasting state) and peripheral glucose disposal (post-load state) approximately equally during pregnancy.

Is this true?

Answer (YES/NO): NO